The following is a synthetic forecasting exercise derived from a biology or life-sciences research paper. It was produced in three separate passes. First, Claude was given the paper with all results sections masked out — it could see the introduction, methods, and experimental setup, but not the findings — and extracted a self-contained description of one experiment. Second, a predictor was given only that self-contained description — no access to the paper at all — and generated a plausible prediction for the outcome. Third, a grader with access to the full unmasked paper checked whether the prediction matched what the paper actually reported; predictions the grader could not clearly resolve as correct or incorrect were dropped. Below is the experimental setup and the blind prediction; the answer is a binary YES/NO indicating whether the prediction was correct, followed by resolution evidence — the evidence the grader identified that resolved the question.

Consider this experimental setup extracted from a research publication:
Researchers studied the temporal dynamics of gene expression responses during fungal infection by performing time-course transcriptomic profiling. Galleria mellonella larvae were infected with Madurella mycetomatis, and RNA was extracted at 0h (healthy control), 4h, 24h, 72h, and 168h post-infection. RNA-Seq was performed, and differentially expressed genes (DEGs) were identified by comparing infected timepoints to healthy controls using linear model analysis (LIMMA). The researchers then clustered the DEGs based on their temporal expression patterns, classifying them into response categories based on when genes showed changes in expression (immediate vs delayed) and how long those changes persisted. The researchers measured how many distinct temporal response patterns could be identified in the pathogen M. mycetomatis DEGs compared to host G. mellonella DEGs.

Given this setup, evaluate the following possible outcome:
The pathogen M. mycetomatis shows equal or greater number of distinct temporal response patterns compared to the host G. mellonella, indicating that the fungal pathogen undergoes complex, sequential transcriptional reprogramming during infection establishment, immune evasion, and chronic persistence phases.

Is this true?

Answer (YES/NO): NO